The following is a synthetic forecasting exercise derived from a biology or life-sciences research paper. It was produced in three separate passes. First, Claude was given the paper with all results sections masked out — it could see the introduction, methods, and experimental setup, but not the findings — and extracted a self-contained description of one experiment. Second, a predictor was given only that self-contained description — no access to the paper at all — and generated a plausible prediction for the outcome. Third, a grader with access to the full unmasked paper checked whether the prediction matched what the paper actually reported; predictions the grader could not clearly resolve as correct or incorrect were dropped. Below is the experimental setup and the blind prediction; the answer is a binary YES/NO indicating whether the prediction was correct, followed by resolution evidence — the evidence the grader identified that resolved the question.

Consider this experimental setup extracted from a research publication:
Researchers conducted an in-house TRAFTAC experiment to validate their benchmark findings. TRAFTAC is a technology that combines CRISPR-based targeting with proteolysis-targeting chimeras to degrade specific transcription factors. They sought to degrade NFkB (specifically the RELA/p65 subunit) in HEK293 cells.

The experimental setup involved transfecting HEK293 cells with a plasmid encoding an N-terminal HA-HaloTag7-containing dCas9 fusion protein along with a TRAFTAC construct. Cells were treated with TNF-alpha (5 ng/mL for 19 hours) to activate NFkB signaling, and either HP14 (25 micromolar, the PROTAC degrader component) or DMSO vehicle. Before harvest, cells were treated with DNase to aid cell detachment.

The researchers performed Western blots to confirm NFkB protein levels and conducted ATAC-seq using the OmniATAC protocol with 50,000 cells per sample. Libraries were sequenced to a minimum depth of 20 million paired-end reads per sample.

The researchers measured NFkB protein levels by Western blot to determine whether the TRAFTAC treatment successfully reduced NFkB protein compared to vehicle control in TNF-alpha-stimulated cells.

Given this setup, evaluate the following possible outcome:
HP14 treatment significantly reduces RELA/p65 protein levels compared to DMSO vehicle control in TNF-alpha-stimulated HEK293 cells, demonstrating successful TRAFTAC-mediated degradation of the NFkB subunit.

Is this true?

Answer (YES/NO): NO